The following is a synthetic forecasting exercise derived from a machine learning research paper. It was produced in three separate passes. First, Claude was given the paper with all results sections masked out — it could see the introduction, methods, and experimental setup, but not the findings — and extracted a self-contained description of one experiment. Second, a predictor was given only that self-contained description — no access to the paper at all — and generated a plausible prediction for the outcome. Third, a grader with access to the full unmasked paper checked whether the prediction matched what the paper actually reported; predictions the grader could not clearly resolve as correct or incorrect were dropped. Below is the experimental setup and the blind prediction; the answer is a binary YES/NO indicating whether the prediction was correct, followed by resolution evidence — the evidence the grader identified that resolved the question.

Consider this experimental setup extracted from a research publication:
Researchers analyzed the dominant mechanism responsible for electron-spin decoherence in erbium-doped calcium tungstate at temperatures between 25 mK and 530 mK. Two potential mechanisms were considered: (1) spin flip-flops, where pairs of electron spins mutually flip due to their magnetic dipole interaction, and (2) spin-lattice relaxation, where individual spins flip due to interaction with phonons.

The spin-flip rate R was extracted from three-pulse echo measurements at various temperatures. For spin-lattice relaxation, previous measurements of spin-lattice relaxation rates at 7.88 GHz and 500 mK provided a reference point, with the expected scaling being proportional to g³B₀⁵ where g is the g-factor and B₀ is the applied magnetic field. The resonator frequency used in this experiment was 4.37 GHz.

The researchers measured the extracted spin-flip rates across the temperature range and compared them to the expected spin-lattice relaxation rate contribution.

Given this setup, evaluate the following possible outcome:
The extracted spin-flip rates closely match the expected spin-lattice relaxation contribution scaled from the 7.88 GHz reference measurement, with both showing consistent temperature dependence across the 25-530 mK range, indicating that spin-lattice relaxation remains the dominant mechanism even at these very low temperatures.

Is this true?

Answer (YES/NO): NO